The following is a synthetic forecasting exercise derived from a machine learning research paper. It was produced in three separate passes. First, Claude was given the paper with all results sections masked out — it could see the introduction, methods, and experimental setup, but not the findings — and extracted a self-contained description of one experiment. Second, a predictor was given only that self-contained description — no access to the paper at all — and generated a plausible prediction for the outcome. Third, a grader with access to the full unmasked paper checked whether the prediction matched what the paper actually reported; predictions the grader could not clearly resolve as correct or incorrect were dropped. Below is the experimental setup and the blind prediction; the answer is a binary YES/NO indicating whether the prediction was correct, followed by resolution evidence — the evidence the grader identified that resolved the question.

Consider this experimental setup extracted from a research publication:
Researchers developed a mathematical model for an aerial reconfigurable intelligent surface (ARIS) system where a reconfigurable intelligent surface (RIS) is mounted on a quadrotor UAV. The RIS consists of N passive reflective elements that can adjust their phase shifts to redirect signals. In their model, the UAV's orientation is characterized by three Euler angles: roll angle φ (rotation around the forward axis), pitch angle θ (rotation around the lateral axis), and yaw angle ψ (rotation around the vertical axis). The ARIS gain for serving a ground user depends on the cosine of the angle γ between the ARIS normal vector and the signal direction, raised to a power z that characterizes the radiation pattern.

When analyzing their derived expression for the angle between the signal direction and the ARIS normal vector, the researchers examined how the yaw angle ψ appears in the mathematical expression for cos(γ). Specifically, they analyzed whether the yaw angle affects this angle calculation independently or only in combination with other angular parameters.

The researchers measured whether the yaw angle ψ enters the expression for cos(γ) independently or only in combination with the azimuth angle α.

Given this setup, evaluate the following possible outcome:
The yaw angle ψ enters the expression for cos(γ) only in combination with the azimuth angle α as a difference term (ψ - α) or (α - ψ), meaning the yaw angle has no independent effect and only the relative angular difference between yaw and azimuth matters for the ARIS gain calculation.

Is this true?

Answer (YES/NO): YES